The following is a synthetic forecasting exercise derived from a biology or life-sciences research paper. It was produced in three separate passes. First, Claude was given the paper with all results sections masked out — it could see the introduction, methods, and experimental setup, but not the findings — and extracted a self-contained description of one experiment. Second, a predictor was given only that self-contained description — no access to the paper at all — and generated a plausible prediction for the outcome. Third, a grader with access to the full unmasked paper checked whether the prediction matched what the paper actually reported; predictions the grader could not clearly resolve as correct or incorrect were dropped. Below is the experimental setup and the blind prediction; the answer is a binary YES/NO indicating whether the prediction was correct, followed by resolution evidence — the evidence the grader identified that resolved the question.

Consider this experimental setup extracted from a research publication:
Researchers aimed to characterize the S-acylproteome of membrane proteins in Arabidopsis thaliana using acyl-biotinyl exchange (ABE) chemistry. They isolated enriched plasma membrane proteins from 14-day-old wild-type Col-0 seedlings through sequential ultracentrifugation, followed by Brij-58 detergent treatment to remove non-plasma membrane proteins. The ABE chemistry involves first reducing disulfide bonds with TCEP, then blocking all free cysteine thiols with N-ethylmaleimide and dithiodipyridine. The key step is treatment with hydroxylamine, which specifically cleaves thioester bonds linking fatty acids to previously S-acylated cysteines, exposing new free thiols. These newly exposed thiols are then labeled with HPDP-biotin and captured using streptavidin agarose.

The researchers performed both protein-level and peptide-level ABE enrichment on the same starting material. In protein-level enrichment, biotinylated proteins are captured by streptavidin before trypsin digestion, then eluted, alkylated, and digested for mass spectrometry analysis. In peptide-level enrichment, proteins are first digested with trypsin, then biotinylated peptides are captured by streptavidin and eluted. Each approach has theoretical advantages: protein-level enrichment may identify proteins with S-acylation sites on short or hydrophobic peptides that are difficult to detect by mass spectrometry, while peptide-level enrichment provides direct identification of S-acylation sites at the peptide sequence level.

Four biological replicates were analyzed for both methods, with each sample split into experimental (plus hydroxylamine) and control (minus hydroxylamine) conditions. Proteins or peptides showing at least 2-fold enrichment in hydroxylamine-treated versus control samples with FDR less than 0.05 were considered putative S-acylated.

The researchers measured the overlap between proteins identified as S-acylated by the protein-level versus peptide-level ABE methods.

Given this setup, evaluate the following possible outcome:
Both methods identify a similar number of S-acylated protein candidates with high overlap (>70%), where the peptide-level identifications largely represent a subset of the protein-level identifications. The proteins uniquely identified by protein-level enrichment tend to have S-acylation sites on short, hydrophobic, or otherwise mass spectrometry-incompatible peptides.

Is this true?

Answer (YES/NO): NO